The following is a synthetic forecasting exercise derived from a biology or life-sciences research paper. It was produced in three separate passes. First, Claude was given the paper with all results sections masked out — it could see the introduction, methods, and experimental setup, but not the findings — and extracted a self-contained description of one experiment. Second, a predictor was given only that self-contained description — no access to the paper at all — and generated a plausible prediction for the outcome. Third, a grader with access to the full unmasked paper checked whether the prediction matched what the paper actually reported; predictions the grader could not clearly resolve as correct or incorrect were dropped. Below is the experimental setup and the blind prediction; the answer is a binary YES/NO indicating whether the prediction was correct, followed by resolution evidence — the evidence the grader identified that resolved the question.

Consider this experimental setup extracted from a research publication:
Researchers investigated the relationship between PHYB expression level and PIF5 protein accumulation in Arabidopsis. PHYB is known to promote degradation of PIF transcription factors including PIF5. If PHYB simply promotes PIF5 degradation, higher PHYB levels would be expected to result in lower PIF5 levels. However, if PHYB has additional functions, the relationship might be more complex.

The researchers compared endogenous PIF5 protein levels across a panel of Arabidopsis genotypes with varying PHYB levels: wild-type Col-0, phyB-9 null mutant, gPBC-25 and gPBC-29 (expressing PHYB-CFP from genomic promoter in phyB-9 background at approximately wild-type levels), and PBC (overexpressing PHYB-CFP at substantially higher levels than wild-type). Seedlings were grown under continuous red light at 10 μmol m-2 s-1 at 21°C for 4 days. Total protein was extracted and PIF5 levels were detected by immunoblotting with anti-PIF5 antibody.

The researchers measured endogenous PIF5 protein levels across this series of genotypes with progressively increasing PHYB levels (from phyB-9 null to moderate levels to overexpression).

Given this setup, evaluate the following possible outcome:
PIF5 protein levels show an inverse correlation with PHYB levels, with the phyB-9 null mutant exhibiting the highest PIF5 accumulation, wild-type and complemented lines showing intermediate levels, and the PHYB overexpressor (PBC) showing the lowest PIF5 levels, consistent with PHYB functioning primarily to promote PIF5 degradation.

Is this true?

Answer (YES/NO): NO